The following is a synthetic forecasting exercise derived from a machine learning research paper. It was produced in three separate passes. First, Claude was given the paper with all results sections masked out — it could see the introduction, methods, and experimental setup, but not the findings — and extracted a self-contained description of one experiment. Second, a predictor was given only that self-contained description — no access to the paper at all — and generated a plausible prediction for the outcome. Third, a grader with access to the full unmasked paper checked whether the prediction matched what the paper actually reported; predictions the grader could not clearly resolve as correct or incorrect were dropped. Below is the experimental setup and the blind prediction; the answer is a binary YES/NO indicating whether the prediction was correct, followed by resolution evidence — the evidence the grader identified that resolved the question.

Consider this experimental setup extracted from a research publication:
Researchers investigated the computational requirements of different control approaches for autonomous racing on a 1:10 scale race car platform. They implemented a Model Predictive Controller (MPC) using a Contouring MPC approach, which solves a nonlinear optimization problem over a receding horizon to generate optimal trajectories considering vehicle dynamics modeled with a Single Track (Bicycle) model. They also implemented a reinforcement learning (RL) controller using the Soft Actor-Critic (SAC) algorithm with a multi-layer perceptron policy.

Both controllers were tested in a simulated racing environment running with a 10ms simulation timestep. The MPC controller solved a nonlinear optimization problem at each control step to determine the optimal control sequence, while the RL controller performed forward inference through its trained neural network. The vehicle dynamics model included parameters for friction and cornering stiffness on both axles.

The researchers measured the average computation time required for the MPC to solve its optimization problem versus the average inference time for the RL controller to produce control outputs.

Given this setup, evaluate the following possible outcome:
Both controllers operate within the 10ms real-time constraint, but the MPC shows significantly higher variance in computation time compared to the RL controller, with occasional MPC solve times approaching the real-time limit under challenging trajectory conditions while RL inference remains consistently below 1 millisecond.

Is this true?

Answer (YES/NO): NO